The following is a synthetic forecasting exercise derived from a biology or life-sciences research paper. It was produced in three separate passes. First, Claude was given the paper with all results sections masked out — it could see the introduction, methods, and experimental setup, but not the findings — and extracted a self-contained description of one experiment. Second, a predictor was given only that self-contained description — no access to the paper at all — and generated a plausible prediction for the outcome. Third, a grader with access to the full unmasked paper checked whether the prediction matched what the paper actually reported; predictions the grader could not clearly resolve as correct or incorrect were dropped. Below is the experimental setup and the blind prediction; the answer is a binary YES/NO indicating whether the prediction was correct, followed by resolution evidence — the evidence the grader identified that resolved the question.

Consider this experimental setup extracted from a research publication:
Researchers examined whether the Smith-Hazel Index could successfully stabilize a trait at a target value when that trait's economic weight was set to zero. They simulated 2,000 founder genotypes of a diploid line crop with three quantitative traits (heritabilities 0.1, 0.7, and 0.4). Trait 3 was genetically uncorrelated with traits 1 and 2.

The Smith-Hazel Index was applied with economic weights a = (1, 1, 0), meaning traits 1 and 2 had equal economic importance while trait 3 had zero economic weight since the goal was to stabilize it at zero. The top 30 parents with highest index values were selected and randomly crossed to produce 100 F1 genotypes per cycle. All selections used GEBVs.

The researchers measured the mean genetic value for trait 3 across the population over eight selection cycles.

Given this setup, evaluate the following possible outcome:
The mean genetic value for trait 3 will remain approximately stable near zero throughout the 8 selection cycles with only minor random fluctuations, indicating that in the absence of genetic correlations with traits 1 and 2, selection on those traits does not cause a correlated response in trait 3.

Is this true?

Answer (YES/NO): NO